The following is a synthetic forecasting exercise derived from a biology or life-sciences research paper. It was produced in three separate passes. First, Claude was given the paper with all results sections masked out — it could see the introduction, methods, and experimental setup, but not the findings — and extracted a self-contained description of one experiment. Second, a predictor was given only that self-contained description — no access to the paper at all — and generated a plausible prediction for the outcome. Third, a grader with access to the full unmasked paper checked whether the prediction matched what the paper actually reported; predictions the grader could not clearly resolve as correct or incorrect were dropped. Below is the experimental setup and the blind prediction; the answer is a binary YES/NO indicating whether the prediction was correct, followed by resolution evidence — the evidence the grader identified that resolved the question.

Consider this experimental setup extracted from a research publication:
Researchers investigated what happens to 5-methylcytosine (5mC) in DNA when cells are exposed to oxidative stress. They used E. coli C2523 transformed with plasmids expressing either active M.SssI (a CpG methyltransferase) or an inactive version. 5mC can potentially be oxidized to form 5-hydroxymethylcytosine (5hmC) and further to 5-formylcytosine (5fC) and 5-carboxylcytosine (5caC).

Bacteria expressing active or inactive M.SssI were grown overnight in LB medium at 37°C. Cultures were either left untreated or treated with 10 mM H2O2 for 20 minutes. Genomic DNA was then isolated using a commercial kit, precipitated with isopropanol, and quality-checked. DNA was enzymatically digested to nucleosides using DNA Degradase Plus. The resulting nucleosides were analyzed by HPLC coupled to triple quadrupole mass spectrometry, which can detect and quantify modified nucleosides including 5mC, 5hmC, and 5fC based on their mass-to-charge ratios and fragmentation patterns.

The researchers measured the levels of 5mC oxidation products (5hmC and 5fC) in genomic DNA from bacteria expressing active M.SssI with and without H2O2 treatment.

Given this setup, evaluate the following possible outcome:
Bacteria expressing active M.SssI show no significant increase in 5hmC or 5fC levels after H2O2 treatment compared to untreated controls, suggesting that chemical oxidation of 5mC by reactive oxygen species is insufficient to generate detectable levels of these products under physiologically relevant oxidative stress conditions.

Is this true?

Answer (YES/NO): NO